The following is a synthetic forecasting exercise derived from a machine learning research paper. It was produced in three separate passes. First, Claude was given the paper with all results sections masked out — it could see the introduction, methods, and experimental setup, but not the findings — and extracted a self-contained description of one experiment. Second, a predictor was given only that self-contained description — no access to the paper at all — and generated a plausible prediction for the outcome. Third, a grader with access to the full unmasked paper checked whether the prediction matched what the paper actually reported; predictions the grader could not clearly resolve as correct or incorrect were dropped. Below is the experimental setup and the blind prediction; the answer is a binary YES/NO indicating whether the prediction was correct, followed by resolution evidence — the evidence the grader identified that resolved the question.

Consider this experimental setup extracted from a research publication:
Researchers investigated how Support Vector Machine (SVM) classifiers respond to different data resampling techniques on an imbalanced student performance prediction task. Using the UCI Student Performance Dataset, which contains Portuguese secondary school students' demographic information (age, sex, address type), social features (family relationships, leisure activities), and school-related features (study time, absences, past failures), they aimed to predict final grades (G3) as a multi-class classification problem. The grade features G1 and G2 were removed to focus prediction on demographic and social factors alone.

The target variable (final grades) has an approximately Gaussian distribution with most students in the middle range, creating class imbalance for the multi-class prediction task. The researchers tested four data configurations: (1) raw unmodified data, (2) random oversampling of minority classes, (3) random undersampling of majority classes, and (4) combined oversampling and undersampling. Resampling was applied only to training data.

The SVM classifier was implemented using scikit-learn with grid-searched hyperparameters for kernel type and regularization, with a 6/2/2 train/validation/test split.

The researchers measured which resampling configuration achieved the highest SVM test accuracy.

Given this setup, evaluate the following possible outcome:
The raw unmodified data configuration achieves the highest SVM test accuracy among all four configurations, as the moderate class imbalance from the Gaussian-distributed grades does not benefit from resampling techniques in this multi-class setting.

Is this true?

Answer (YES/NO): YES